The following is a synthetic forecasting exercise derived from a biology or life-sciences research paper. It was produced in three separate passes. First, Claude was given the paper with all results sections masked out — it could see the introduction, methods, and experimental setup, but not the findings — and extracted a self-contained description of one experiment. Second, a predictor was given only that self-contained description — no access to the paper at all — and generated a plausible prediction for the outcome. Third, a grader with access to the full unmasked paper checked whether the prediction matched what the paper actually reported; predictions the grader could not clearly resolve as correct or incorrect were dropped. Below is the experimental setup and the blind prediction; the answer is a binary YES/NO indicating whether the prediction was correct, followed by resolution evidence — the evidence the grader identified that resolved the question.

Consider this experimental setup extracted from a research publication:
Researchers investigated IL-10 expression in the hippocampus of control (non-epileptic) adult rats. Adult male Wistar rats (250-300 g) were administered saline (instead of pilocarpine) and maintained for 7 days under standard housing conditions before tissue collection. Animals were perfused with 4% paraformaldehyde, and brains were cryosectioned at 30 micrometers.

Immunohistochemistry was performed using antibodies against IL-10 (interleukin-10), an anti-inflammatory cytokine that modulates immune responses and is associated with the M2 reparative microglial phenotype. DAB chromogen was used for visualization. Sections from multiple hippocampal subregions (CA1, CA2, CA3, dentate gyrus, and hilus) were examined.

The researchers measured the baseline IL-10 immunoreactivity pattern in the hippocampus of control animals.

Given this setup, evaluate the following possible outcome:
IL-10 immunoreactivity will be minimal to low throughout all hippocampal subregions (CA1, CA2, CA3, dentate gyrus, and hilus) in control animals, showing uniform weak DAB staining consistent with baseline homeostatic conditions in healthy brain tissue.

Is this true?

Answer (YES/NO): NO